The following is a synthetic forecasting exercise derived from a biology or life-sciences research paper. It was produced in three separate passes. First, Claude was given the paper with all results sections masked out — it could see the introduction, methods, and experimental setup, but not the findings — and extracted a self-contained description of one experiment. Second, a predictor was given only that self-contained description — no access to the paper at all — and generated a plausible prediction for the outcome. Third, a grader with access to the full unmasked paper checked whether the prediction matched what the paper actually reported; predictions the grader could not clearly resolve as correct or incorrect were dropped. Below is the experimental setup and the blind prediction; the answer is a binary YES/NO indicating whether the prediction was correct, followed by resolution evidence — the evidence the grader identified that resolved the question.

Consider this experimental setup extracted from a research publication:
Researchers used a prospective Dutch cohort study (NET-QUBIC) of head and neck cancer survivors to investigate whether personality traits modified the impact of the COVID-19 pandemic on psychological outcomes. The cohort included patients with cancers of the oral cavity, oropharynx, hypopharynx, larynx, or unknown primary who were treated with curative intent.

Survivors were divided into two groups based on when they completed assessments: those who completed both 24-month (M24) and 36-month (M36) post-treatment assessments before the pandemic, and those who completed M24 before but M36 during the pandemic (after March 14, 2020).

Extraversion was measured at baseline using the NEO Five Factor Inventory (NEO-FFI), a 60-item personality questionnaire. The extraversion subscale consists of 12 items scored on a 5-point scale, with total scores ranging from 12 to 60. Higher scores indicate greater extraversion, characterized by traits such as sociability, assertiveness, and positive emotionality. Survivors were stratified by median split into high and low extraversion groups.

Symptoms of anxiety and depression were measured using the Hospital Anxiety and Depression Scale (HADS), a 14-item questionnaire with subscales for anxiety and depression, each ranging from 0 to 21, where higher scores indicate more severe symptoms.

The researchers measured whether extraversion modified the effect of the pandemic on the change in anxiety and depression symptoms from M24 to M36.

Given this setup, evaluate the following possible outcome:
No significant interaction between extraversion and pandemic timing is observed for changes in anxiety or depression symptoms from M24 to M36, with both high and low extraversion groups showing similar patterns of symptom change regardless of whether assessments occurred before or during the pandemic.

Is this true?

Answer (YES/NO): YES